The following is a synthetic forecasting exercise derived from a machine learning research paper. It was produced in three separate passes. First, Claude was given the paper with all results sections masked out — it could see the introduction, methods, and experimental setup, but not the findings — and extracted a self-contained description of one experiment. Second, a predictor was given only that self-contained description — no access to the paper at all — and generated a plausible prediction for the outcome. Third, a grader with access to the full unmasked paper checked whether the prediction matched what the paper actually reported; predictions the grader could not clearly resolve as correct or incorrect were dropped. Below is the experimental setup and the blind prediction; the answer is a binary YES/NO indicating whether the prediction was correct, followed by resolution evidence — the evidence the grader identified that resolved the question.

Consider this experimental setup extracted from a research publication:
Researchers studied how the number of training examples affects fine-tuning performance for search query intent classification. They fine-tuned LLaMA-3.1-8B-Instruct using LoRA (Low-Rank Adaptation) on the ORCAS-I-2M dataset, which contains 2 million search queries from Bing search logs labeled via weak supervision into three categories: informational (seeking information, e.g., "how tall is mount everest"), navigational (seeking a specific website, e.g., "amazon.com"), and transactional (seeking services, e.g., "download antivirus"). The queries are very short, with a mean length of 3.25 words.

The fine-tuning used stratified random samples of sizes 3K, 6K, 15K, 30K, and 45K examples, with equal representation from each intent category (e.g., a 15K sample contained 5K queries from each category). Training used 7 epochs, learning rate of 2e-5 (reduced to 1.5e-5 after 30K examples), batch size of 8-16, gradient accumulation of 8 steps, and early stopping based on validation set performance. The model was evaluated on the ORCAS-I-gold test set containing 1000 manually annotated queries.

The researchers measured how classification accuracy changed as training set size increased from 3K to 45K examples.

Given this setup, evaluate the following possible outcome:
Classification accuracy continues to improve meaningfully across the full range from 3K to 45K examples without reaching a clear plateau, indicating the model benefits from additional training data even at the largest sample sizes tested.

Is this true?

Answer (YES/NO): NO